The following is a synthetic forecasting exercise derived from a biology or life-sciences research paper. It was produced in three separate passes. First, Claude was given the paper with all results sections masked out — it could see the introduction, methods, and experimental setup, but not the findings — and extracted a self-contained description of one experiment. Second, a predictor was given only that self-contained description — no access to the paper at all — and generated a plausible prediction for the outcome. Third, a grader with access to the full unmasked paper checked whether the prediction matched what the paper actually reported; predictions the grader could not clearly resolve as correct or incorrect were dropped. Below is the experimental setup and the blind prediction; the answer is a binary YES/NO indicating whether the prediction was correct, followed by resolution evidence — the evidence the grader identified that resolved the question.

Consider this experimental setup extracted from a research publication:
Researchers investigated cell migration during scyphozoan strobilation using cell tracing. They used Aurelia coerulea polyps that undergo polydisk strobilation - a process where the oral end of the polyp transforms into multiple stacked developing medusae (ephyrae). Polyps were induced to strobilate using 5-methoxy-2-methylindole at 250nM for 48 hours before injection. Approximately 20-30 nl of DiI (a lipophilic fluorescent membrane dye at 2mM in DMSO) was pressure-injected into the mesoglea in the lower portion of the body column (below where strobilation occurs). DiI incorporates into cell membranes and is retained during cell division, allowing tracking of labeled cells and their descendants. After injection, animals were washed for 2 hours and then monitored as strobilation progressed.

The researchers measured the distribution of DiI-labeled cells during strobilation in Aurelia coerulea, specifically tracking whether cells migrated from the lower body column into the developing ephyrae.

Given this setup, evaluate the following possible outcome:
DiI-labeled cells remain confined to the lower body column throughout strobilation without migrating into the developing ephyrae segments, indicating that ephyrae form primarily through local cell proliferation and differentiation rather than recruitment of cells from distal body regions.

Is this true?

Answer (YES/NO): YES